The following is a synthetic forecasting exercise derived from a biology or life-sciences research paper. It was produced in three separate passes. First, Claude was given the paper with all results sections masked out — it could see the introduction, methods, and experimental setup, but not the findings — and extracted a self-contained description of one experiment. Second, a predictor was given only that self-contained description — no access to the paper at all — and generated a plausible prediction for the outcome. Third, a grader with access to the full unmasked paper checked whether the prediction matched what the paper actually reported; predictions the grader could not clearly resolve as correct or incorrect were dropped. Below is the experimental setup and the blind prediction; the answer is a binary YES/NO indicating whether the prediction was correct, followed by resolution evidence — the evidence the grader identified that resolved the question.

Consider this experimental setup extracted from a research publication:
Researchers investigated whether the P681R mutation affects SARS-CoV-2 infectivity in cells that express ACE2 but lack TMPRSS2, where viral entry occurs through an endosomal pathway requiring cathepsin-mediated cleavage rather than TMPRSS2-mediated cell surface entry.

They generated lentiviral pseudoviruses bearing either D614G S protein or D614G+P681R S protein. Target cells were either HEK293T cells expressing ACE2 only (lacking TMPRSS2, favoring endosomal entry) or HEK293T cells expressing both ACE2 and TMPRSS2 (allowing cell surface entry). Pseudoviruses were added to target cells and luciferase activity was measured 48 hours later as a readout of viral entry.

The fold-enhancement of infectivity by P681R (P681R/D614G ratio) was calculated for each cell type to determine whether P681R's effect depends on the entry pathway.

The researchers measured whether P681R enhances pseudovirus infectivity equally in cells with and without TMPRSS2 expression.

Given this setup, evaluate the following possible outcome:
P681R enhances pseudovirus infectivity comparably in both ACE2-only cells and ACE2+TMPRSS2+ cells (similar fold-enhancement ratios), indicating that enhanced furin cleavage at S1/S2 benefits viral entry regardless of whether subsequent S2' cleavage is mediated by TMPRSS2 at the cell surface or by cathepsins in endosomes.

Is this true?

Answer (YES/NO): NO